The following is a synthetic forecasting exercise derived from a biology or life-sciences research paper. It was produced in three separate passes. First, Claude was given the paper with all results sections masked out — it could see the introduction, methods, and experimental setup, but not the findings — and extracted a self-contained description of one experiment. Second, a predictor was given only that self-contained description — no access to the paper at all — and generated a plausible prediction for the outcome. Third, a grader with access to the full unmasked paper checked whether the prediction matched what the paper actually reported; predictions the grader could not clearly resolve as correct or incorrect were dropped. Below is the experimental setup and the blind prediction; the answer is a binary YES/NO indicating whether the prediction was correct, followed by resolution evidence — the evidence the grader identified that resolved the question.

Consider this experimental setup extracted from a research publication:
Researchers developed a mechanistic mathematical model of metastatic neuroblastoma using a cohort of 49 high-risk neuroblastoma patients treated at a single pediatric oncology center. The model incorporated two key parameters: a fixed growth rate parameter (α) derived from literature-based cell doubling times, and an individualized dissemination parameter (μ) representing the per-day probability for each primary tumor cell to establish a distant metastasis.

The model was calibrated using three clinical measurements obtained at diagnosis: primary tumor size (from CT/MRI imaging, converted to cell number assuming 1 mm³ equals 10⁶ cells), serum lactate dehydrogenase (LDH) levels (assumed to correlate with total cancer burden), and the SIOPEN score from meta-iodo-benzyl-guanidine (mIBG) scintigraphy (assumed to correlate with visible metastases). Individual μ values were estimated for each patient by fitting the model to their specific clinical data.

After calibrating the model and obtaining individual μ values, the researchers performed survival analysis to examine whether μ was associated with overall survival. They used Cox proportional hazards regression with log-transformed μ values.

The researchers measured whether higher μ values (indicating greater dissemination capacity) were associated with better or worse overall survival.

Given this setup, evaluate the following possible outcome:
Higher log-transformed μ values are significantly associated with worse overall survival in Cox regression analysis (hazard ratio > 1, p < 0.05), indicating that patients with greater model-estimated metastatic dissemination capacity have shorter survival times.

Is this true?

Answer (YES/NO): NO